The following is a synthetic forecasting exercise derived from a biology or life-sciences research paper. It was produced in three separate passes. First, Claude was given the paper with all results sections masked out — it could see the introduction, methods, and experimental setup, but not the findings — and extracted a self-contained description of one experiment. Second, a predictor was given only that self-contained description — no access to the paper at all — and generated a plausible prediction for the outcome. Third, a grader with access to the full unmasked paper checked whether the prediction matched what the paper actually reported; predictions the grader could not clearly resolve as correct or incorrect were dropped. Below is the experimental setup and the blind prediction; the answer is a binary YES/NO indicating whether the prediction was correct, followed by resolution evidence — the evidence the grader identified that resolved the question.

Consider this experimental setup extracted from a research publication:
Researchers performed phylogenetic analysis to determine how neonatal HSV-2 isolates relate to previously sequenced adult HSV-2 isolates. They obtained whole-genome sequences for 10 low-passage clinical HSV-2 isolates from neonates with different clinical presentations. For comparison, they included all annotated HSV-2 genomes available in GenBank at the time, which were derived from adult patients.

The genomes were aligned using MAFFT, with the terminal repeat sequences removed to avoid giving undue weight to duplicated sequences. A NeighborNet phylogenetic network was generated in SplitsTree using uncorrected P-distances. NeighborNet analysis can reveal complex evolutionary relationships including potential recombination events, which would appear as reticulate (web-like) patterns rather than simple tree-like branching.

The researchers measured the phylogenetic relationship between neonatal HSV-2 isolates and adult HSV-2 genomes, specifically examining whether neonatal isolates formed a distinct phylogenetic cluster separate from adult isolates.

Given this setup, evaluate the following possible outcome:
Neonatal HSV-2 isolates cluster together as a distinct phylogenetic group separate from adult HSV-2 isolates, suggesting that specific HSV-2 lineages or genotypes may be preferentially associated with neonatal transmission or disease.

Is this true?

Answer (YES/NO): NO